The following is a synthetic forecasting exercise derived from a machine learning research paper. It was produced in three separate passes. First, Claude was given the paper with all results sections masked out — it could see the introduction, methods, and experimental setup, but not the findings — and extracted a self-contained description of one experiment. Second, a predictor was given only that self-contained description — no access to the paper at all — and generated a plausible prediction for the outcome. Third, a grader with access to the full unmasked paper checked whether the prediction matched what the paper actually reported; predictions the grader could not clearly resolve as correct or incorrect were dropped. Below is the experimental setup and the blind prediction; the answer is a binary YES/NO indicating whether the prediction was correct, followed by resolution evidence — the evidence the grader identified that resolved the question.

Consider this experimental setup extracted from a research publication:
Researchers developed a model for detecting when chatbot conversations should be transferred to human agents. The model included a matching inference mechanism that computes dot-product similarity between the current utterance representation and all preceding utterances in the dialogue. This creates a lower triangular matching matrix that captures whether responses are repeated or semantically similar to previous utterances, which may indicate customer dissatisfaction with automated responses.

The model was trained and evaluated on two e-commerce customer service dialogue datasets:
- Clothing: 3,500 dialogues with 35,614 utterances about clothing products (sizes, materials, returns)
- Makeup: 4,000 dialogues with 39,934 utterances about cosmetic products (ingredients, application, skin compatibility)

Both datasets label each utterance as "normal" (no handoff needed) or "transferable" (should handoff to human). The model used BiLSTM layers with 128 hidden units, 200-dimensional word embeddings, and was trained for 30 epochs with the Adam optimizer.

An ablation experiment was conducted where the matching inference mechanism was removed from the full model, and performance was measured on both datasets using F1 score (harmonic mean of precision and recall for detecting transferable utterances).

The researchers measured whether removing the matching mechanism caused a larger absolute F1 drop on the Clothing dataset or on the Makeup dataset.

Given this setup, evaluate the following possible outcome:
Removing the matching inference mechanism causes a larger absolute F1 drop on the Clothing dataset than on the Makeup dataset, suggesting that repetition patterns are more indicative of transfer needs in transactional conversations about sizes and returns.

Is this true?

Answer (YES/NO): NO